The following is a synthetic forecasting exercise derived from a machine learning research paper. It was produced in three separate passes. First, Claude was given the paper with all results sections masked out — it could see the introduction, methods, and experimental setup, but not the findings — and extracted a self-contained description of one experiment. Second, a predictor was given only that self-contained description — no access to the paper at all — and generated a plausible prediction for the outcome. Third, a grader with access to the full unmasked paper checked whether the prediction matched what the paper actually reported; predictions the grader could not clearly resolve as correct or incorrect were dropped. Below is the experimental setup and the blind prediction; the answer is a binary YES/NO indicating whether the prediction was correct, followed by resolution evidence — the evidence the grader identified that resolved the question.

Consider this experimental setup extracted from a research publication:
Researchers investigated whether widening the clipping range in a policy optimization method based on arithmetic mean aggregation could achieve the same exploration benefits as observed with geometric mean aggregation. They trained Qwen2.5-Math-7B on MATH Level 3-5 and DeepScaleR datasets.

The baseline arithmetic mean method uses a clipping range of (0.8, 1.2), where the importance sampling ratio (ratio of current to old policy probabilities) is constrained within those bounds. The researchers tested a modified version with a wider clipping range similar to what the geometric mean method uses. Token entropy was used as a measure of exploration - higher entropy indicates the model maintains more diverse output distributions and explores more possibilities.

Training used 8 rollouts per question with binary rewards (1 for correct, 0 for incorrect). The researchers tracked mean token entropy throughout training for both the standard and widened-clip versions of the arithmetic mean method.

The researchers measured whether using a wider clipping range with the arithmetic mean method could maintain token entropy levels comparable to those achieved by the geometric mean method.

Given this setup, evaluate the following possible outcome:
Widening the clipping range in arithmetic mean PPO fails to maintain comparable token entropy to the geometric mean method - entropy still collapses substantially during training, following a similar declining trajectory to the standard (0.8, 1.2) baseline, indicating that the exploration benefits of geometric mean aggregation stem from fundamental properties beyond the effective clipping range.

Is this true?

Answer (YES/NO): NO